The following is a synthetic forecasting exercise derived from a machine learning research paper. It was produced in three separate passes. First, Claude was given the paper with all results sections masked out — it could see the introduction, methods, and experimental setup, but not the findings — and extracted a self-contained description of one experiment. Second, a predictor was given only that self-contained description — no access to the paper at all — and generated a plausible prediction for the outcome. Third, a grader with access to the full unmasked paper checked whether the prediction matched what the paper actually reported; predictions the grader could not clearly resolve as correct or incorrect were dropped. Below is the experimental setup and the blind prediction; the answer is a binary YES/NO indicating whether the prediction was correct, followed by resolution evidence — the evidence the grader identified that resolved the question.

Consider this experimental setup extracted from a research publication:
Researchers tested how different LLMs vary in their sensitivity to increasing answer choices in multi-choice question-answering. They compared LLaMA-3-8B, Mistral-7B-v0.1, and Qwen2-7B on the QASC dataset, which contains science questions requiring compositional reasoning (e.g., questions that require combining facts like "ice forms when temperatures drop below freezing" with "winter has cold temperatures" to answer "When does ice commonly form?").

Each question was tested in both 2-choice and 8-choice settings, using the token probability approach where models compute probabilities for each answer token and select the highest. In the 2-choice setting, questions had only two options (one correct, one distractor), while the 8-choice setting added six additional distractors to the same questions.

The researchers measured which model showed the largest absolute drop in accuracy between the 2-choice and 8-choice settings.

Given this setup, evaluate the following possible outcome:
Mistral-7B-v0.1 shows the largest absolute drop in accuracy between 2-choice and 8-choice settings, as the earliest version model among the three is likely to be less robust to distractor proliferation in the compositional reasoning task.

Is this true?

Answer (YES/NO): YES